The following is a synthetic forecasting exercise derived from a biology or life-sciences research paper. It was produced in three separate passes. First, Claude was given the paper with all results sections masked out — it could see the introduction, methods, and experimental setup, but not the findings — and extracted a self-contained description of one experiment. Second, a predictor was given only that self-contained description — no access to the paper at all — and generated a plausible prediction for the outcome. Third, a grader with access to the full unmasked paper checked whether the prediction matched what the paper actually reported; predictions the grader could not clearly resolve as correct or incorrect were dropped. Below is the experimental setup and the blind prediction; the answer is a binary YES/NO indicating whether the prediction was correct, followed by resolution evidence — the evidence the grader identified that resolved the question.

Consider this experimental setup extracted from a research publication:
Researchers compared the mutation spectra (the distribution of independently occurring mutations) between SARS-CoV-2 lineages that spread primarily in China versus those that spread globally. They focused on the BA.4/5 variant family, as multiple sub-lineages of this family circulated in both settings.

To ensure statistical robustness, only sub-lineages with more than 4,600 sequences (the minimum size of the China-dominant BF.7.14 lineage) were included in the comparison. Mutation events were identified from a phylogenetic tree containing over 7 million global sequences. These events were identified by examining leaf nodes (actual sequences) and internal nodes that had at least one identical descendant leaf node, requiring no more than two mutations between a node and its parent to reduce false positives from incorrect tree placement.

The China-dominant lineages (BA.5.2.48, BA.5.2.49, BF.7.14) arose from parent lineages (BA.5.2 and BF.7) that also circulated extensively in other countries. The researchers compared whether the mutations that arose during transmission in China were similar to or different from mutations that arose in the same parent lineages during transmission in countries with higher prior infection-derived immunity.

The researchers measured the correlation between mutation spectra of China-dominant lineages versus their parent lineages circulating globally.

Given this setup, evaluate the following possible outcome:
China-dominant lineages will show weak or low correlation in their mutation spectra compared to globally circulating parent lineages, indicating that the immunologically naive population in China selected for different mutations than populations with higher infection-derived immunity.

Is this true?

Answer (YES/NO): NO